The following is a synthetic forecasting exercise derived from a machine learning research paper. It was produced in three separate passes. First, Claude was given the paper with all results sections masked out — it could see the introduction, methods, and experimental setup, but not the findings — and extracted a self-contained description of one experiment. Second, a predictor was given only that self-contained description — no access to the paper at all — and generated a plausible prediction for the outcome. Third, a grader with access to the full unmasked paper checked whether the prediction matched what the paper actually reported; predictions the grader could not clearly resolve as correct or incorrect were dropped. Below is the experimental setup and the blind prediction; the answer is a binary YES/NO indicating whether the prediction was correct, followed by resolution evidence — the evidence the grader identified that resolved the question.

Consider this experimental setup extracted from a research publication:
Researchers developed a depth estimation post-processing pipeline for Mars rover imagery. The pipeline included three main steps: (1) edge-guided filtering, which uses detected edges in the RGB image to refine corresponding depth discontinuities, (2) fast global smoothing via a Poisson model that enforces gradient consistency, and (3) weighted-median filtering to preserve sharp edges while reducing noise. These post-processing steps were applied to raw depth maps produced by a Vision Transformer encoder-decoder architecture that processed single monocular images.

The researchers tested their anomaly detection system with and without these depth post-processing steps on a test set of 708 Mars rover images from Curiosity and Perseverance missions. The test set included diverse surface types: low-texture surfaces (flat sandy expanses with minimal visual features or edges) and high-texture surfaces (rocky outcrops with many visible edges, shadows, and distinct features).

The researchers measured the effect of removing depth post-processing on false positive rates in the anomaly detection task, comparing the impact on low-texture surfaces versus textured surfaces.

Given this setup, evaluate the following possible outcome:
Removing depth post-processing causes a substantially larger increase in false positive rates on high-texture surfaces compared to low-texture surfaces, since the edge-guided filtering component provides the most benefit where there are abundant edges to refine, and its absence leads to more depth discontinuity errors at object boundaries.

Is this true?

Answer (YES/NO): NO